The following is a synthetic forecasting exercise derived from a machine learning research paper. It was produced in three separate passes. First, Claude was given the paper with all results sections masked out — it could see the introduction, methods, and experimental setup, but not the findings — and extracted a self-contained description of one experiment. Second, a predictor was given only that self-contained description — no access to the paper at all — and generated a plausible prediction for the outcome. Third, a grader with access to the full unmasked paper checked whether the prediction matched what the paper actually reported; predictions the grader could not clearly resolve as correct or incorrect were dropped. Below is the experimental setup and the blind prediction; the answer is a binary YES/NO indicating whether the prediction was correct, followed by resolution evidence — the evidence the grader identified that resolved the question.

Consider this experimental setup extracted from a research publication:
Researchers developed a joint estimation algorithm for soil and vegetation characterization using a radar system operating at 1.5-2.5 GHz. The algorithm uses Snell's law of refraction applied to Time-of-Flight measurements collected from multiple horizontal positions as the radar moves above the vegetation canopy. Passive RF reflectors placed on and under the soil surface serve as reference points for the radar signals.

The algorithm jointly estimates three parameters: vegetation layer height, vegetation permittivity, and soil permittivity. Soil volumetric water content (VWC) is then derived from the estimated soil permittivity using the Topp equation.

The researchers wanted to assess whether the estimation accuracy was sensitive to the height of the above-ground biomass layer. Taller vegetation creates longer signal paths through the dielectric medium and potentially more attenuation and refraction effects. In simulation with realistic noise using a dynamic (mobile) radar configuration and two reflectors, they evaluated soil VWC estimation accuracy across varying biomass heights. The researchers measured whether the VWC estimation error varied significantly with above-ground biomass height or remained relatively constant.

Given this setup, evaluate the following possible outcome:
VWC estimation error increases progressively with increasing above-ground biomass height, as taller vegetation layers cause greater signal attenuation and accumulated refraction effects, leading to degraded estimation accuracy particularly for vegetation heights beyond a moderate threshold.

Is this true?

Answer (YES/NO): NO